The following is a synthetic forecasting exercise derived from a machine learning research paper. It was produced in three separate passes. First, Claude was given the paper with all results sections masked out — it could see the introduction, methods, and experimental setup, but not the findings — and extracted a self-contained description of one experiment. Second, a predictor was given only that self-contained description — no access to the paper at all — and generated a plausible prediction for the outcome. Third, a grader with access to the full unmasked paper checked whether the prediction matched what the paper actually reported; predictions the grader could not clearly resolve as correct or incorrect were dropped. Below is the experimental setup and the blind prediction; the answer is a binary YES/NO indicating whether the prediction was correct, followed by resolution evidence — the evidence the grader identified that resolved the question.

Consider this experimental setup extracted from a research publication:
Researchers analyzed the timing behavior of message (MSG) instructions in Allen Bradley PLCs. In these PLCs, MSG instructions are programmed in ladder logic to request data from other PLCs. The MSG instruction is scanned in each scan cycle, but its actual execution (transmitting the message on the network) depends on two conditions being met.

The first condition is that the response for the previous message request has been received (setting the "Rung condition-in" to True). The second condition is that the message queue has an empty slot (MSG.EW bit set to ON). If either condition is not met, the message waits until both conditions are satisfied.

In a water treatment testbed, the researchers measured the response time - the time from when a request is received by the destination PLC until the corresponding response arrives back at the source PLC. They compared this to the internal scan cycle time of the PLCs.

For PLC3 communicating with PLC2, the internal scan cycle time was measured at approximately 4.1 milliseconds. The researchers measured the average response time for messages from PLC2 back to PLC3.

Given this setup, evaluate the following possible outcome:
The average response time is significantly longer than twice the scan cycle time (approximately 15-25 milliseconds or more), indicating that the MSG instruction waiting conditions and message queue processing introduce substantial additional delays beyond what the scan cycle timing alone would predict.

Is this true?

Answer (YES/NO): NO